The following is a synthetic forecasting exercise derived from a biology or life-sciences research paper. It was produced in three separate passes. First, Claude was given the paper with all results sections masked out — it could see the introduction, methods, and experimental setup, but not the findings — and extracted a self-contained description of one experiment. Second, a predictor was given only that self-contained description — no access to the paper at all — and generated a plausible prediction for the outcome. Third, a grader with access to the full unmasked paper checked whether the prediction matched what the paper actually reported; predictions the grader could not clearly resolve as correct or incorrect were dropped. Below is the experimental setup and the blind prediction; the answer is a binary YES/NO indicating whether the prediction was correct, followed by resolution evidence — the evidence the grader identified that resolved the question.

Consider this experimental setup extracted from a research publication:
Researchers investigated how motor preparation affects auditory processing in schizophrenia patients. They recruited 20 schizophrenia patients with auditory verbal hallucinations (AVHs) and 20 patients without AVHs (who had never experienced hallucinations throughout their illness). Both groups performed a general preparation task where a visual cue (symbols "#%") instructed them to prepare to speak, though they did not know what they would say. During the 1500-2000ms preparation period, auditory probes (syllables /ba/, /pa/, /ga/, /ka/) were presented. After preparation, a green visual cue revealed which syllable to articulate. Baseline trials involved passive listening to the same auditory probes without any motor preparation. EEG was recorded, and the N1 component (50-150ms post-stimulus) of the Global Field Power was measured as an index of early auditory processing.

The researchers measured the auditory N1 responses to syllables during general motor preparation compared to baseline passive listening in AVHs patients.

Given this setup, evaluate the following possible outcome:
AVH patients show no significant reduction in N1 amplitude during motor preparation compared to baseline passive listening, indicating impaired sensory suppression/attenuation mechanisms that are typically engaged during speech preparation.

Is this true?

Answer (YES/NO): YES